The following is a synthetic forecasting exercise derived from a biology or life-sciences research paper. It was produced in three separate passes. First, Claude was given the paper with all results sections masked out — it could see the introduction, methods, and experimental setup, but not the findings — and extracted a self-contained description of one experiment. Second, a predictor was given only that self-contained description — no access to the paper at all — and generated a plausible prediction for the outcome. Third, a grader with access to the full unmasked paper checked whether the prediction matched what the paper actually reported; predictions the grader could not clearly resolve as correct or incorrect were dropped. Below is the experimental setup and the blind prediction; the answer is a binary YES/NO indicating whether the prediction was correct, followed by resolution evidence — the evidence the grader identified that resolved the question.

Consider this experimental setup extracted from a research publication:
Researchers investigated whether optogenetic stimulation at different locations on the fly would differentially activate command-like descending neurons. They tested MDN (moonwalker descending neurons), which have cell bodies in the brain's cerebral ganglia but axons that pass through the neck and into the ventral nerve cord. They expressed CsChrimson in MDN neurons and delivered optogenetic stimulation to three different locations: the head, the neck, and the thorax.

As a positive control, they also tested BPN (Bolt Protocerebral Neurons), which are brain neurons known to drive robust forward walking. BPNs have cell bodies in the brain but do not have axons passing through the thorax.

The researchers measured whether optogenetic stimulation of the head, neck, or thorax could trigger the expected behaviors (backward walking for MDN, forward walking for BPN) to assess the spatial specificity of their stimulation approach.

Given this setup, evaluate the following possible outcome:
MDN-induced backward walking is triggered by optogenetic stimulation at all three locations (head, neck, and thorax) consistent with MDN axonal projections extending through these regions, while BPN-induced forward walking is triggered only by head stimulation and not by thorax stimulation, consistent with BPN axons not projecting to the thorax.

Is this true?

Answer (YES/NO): YES